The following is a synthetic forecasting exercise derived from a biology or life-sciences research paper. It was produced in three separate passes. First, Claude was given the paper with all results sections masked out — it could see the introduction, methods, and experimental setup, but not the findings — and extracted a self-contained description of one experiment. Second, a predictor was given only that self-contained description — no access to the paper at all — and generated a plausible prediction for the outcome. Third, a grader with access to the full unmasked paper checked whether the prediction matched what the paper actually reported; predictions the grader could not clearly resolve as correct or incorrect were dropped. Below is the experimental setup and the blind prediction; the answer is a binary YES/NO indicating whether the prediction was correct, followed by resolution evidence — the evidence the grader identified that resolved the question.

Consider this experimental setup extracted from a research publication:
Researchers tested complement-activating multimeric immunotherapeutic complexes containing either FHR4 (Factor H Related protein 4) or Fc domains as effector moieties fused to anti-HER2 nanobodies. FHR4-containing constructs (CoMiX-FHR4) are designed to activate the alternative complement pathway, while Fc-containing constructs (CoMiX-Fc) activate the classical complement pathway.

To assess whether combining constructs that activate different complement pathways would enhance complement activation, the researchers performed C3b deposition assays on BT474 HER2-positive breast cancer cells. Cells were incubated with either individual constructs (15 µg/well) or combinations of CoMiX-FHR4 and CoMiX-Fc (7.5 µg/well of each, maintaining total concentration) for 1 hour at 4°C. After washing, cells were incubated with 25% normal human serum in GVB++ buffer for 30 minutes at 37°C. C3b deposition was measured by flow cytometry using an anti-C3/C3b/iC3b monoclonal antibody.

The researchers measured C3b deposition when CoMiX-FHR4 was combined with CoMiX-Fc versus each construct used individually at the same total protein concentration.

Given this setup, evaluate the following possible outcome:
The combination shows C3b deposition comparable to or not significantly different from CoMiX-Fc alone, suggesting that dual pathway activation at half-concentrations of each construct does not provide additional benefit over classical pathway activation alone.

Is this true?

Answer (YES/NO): NO